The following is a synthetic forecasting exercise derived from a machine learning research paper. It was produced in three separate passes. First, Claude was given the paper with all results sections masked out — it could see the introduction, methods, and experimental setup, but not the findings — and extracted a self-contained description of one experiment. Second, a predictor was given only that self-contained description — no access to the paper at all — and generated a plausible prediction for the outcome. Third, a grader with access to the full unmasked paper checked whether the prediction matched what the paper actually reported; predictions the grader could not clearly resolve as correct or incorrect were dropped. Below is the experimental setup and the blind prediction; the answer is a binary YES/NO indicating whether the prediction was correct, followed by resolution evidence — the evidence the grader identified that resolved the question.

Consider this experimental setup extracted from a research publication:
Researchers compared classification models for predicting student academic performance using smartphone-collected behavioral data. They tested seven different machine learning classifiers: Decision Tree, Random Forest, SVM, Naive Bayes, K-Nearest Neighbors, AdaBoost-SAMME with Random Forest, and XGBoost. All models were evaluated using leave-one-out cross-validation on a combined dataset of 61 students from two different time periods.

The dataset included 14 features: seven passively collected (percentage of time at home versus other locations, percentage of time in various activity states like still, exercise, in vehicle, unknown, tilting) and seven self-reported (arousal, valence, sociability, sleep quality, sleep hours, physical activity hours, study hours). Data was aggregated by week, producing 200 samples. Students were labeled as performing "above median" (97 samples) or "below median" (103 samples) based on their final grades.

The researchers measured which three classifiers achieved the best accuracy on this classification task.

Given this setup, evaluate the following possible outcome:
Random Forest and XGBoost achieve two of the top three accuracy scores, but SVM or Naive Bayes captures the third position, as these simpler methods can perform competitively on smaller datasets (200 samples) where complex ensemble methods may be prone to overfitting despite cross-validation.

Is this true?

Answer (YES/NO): NO